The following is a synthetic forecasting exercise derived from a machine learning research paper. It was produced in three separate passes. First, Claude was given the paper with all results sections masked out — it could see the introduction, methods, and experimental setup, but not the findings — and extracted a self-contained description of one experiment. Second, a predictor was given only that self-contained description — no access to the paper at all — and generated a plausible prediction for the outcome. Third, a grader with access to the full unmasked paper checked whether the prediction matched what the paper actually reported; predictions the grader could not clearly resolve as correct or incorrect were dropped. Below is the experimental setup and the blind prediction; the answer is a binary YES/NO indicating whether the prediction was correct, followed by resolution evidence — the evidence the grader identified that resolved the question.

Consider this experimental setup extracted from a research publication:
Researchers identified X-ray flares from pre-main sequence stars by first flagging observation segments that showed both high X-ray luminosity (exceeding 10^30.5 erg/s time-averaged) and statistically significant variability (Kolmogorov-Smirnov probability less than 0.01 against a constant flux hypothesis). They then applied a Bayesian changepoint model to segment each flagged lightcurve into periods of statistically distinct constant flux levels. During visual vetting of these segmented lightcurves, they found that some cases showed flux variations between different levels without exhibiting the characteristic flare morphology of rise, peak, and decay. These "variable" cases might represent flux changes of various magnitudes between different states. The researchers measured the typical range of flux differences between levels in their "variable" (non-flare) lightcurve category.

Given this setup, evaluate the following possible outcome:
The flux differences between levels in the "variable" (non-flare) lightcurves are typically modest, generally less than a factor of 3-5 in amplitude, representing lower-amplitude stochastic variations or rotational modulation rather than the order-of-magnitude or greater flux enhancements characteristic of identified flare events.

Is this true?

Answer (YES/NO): NO